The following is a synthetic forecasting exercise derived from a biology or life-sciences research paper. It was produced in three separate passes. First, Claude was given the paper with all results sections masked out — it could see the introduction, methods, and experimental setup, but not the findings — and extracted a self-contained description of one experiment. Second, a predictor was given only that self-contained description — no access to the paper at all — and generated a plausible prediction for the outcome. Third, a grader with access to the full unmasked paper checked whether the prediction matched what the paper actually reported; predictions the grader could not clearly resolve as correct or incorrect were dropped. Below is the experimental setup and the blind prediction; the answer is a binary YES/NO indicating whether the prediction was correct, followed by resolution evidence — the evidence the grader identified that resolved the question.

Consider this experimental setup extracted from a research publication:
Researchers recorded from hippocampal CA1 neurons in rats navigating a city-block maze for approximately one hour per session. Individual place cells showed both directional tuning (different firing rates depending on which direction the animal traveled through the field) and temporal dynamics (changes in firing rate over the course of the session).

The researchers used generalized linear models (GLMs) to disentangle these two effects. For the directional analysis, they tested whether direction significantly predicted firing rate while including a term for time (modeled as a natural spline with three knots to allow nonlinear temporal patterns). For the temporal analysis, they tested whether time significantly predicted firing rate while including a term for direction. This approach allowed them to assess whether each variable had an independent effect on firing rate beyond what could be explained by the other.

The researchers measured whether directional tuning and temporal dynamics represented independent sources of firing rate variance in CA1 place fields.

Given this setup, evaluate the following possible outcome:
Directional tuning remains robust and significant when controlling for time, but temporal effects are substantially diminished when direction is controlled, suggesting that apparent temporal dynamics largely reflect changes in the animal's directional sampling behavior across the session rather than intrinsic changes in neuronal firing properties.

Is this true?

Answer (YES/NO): NO